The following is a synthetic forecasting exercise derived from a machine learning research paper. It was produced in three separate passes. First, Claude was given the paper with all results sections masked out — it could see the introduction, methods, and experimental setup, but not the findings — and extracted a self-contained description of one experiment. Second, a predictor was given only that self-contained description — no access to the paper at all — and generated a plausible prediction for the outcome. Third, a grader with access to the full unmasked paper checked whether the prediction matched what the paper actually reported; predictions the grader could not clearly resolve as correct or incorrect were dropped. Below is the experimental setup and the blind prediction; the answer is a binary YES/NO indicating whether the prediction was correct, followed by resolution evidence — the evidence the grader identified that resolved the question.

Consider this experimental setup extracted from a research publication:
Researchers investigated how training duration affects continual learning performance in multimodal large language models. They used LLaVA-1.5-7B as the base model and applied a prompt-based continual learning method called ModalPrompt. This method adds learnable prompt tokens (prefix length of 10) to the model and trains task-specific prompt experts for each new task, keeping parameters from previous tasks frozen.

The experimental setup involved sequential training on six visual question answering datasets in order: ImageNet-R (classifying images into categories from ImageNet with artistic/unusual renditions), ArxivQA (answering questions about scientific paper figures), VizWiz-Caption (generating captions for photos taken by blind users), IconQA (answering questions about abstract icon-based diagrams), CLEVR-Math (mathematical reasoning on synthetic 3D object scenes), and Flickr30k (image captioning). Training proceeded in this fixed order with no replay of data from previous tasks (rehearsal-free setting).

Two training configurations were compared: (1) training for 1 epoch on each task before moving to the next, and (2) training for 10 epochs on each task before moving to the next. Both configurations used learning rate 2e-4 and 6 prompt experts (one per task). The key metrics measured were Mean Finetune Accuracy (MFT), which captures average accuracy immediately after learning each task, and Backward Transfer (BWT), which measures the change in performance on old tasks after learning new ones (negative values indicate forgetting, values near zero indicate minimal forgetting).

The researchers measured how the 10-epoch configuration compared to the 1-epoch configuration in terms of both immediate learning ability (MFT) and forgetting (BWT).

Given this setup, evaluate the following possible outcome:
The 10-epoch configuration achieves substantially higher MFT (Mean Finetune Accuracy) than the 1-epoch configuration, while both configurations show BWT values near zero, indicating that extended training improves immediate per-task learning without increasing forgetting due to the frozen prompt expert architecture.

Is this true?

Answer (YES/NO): YES